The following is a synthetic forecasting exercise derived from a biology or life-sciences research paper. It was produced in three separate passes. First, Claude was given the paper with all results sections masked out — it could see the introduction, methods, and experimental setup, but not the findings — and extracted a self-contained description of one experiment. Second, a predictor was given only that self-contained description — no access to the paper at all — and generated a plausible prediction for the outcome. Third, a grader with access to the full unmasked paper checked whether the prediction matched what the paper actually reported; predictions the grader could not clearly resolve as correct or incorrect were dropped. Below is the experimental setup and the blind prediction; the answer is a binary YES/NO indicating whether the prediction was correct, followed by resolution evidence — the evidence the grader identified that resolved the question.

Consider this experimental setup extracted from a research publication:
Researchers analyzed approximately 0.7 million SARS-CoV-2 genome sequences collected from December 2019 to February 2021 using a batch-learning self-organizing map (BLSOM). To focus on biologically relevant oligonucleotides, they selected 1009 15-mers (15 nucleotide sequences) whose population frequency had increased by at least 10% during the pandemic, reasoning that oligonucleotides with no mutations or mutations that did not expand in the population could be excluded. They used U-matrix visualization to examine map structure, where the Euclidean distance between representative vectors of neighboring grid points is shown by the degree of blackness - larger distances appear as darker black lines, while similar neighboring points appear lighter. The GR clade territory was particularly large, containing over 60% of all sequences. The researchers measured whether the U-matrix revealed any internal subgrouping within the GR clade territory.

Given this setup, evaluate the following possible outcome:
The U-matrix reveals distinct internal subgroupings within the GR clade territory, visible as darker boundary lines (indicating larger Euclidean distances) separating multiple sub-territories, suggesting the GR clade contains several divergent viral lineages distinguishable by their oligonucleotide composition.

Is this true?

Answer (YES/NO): YES